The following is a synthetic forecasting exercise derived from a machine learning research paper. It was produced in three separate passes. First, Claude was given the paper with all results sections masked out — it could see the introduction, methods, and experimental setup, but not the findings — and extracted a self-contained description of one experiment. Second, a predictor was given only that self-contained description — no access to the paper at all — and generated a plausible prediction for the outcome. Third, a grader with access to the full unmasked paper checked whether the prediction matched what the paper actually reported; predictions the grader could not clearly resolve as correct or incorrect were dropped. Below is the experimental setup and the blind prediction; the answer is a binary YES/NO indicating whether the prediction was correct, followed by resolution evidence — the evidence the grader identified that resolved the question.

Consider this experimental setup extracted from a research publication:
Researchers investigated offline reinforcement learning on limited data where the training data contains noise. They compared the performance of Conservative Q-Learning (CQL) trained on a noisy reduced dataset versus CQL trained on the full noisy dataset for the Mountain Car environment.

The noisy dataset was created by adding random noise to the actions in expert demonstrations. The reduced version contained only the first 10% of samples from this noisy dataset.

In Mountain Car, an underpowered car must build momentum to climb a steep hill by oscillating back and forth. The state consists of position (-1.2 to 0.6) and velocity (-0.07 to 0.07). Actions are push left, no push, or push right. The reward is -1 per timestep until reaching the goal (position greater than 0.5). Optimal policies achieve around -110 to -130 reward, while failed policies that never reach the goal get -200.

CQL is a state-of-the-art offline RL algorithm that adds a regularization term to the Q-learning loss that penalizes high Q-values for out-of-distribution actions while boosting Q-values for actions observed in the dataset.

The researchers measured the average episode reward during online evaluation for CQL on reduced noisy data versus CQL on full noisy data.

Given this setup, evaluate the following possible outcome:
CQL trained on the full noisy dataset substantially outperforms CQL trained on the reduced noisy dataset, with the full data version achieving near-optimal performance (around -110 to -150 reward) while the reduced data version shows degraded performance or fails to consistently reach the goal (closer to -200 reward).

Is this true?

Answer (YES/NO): YES